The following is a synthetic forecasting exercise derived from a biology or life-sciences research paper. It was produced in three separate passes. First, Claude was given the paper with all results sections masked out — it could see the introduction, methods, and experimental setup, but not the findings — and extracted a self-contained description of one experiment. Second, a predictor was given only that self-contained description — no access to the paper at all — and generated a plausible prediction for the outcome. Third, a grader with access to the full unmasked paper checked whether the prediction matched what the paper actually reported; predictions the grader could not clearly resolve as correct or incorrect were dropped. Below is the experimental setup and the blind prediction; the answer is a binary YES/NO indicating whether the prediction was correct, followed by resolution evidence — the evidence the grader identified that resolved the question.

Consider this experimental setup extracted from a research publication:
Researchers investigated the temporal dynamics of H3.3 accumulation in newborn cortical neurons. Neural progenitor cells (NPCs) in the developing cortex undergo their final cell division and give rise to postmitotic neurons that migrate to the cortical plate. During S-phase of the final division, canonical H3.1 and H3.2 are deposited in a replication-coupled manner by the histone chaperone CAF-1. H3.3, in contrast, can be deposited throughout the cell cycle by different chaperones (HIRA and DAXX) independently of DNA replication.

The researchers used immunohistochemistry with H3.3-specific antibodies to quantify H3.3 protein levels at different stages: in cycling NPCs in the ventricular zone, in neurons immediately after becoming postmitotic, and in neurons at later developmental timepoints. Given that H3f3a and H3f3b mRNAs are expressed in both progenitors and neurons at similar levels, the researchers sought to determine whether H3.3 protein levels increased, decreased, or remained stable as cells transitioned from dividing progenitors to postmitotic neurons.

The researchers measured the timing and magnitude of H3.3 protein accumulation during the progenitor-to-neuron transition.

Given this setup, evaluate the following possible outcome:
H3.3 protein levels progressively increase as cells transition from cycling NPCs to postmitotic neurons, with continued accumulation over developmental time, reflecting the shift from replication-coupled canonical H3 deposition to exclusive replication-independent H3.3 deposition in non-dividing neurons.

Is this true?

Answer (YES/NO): YES